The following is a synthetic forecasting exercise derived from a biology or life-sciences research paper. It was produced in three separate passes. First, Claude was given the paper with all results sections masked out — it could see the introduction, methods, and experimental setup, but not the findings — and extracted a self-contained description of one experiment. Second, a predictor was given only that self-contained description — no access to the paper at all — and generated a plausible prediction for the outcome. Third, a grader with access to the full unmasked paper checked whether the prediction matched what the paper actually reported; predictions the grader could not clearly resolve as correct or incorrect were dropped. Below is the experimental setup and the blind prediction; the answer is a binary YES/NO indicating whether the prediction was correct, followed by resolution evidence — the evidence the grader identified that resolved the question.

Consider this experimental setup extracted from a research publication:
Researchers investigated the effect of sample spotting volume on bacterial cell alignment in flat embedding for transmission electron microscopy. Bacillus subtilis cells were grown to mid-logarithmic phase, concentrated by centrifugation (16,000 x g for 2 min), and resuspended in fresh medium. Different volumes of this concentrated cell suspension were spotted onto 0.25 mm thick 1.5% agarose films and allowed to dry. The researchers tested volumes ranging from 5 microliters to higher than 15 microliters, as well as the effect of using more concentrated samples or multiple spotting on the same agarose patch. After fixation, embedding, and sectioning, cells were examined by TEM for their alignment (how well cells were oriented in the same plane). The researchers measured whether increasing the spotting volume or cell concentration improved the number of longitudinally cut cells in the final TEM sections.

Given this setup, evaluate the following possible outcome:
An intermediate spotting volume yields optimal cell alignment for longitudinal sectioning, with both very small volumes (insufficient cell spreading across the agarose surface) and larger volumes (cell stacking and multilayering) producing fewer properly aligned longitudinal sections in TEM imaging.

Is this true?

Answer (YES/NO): NO